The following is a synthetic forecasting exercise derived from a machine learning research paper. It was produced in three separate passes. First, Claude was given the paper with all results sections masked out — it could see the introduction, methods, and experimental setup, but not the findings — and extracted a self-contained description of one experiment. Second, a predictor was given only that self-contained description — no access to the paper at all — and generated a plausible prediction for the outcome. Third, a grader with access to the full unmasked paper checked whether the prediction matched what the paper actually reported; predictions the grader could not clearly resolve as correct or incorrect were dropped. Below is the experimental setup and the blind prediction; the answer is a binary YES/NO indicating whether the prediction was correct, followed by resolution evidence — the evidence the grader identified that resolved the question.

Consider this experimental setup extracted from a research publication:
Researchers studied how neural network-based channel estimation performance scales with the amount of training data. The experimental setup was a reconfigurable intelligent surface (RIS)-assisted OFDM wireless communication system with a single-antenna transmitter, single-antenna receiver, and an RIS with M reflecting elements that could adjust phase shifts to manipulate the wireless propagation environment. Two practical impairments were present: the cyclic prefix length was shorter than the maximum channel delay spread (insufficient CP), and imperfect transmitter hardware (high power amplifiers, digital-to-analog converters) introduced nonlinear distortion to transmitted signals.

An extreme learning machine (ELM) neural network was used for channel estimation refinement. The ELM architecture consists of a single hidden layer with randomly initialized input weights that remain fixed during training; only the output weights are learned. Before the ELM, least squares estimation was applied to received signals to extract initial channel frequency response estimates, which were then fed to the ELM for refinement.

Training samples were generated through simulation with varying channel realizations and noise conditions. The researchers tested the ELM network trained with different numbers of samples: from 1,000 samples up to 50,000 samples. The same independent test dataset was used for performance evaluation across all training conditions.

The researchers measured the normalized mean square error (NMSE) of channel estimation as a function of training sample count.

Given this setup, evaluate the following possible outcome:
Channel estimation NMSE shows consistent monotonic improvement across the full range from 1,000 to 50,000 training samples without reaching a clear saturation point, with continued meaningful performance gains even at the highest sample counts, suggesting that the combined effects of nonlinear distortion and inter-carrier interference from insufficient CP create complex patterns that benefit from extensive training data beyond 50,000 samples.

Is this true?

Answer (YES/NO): NO